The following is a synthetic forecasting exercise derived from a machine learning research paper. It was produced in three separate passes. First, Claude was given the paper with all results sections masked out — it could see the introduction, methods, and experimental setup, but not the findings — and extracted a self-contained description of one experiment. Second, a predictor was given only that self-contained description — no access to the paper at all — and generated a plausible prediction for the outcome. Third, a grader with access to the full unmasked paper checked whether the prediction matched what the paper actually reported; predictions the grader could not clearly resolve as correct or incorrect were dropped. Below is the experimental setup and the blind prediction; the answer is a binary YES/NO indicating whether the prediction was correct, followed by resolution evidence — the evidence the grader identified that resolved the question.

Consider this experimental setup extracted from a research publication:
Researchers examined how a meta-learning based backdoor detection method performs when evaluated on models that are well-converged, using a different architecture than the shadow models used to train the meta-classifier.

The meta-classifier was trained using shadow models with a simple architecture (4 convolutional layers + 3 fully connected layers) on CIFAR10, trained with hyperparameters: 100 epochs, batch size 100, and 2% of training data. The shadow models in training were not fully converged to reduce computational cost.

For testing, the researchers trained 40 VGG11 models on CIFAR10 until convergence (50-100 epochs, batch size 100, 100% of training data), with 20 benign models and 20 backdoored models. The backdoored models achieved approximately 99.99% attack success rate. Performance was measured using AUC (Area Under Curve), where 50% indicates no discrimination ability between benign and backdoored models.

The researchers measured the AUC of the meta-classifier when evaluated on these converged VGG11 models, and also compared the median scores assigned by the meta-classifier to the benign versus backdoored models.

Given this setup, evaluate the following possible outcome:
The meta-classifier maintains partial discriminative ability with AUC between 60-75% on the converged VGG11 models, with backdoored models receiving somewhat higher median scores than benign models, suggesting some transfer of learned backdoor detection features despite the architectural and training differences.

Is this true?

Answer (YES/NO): NO